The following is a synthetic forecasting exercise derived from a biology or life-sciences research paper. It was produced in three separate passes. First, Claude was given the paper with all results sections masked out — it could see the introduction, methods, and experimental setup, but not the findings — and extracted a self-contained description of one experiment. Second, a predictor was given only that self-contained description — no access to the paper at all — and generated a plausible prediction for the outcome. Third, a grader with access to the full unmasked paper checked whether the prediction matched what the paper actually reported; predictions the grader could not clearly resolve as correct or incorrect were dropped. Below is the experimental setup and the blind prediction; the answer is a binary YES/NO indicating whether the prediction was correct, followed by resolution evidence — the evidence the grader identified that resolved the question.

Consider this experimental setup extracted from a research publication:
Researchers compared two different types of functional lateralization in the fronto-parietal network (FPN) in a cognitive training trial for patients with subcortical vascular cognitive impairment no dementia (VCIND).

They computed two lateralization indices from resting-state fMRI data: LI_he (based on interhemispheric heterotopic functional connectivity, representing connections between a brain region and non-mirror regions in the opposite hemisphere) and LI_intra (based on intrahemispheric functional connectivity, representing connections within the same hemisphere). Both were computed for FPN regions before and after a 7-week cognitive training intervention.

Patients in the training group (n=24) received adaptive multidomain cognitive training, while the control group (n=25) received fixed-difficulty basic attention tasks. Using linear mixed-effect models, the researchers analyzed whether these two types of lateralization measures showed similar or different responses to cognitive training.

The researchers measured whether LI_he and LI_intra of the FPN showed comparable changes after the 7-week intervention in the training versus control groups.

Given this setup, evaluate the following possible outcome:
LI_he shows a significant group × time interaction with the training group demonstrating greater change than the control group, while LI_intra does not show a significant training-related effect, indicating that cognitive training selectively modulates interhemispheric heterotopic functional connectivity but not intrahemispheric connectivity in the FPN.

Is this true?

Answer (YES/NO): YES